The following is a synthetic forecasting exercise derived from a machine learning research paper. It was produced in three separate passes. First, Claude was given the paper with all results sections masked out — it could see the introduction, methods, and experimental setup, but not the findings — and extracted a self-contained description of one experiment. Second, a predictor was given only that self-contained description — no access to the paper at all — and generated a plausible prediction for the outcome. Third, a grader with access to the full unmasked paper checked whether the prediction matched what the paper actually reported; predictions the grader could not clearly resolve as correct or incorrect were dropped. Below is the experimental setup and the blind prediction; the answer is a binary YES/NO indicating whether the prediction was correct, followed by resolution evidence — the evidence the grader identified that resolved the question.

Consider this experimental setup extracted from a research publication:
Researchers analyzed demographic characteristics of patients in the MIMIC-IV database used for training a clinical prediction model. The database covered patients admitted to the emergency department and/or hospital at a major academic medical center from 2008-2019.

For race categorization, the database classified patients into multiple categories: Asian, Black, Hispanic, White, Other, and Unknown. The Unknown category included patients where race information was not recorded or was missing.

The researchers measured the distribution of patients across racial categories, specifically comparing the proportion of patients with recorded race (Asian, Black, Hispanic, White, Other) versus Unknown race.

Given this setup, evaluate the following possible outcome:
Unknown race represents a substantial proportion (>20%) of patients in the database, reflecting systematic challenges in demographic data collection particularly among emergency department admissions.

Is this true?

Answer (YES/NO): YES